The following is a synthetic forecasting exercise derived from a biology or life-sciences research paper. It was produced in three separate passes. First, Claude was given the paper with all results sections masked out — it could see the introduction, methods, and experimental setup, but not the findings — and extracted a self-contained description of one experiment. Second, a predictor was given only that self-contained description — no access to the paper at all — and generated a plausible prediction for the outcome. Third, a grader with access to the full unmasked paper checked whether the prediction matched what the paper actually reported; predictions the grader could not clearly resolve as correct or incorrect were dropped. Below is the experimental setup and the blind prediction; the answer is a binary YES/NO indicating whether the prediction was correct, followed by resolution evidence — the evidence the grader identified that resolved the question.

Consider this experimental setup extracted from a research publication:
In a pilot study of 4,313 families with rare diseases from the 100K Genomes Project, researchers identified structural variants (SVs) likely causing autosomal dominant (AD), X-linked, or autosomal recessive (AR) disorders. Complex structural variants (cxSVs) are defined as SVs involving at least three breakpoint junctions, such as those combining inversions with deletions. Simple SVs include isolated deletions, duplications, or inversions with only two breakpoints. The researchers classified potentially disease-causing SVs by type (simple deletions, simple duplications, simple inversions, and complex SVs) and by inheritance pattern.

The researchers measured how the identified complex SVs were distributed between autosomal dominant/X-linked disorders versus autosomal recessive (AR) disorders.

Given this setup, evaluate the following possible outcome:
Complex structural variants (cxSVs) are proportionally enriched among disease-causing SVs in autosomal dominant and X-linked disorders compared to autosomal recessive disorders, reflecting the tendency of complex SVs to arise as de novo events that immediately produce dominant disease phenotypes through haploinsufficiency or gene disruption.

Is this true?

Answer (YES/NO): YES